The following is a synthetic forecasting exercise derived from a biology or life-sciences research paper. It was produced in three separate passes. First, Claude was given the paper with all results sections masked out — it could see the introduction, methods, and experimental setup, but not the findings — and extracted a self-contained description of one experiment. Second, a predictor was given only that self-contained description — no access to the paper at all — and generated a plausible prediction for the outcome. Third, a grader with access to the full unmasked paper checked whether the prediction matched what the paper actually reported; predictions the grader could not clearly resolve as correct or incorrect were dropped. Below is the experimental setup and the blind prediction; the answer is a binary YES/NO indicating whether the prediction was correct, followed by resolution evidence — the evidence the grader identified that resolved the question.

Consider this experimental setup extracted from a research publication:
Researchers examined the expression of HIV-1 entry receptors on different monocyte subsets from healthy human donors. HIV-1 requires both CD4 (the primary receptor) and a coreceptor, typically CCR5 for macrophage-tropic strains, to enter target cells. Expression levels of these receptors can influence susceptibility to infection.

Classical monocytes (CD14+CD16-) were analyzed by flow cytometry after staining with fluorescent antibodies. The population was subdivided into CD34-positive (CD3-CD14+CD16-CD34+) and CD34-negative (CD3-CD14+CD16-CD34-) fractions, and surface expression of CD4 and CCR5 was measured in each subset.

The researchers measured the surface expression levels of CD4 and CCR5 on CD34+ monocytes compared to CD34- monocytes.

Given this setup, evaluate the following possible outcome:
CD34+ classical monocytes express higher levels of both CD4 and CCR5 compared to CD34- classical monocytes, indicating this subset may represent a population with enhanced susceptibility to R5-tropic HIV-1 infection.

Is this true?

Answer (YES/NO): YES